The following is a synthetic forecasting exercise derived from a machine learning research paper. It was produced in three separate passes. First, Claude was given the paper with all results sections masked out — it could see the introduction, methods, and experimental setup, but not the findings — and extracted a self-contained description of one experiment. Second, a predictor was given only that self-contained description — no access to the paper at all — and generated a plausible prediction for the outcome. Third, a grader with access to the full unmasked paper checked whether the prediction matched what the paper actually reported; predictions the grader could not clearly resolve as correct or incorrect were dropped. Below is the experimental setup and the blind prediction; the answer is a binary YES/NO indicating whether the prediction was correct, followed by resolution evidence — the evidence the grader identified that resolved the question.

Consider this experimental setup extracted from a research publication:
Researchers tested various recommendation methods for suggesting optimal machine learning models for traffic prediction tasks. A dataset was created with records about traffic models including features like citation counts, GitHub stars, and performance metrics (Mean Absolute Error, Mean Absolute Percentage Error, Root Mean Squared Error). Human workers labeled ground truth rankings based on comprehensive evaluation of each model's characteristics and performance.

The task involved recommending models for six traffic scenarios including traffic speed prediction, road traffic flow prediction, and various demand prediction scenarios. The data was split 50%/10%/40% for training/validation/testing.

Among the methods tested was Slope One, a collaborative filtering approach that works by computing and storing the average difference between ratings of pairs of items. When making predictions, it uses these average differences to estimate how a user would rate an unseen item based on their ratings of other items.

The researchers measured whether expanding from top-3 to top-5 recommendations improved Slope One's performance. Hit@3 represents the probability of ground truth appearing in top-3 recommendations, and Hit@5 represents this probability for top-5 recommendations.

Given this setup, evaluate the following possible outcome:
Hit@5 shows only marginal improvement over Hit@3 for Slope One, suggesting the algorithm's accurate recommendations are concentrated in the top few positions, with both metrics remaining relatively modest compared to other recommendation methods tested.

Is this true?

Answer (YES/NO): NO